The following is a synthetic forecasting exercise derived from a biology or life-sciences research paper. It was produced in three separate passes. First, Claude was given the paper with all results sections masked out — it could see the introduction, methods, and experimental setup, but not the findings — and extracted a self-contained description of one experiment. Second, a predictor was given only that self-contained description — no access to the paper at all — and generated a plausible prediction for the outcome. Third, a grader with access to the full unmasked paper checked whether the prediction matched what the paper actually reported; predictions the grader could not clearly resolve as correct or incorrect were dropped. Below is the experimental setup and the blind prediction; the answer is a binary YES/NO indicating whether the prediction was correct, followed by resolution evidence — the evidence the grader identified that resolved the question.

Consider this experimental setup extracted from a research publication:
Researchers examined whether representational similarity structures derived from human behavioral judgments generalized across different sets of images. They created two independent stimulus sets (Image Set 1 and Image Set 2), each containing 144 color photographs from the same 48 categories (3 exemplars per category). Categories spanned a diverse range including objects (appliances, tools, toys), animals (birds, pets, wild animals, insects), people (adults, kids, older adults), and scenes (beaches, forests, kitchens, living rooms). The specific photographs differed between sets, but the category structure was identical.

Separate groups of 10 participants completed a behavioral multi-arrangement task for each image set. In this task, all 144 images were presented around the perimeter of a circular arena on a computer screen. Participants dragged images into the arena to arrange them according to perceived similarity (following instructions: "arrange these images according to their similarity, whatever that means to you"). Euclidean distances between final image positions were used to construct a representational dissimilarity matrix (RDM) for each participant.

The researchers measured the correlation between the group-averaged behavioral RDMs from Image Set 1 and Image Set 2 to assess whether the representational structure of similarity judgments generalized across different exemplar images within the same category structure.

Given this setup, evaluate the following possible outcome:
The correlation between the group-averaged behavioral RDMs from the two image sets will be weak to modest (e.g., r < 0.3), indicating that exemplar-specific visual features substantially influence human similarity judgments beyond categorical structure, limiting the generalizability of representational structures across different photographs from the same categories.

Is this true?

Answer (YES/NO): NO